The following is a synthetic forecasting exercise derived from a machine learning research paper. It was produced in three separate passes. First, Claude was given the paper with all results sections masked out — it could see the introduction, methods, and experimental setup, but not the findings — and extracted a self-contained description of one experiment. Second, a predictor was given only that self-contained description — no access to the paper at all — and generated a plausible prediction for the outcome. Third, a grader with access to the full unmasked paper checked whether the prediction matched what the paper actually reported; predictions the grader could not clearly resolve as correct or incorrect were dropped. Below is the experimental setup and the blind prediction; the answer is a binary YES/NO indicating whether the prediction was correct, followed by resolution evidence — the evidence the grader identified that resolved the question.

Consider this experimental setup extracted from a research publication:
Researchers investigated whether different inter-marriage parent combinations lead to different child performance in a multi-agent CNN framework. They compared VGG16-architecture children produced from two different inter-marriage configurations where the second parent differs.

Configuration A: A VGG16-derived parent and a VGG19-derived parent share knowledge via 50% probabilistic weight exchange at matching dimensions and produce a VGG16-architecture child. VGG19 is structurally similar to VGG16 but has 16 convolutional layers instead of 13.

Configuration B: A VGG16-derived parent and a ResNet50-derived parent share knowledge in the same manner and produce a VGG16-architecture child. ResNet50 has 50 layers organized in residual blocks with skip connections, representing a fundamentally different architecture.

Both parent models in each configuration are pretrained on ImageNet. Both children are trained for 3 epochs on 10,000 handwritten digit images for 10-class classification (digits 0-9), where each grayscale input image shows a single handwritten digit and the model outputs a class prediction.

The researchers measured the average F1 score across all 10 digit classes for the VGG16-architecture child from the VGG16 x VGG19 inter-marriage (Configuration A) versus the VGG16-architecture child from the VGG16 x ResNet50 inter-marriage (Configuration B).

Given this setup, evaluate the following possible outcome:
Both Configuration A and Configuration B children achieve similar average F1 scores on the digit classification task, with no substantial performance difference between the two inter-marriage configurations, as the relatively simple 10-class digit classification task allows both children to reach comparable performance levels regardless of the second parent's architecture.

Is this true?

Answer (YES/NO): YES